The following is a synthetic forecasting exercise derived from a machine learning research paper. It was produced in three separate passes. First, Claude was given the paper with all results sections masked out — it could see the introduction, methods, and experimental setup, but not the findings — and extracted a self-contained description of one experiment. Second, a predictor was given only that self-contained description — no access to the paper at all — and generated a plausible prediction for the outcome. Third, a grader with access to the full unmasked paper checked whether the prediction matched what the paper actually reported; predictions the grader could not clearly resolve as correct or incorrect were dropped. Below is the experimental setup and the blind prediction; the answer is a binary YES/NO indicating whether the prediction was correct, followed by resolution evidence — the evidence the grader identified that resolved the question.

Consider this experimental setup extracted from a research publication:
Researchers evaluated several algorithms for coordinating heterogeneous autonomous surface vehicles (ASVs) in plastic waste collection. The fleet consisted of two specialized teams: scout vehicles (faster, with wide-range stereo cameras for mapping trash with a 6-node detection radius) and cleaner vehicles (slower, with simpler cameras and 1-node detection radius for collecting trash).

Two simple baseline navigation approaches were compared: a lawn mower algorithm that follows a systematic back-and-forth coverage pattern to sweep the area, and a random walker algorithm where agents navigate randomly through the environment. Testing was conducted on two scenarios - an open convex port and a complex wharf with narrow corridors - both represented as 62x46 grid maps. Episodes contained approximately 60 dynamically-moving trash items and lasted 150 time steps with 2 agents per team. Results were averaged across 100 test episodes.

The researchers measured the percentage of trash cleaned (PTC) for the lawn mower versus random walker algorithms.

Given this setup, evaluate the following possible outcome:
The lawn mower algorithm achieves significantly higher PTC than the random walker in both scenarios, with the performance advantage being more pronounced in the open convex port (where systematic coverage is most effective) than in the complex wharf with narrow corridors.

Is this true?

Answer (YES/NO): NO